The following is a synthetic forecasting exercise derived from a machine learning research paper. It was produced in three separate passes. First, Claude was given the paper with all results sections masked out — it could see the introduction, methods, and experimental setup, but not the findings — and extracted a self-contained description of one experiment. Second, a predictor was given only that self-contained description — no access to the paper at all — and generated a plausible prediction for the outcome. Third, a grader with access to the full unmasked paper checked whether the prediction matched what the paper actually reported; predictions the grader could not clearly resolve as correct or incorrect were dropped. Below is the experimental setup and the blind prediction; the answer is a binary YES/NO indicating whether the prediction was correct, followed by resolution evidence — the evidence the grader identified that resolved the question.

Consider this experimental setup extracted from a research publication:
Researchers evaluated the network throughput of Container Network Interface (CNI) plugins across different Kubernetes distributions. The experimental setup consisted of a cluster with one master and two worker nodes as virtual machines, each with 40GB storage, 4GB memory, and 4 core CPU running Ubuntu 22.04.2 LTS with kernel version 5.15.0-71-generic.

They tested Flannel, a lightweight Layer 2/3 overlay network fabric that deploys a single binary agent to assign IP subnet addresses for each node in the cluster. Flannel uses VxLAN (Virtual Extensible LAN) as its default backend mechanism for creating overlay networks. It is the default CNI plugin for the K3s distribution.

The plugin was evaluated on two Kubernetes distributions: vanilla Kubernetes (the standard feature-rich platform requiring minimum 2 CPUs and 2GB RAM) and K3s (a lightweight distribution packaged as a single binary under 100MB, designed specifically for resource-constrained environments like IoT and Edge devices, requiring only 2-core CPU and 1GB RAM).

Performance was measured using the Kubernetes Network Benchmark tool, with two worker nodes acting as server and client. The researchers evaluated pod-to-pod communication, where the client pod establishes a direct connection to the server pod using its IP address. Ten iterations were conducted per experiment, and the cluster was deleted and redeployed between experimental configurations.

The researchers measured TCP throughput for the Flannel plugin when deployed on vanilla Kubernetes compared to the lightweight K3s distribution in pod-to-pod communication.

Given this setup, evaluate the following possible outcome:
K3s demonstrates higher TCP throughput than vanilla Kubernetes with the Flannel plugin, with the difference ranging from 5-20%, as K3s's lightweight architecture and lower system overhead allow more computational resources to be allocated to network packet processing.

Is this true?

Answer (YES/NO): NO